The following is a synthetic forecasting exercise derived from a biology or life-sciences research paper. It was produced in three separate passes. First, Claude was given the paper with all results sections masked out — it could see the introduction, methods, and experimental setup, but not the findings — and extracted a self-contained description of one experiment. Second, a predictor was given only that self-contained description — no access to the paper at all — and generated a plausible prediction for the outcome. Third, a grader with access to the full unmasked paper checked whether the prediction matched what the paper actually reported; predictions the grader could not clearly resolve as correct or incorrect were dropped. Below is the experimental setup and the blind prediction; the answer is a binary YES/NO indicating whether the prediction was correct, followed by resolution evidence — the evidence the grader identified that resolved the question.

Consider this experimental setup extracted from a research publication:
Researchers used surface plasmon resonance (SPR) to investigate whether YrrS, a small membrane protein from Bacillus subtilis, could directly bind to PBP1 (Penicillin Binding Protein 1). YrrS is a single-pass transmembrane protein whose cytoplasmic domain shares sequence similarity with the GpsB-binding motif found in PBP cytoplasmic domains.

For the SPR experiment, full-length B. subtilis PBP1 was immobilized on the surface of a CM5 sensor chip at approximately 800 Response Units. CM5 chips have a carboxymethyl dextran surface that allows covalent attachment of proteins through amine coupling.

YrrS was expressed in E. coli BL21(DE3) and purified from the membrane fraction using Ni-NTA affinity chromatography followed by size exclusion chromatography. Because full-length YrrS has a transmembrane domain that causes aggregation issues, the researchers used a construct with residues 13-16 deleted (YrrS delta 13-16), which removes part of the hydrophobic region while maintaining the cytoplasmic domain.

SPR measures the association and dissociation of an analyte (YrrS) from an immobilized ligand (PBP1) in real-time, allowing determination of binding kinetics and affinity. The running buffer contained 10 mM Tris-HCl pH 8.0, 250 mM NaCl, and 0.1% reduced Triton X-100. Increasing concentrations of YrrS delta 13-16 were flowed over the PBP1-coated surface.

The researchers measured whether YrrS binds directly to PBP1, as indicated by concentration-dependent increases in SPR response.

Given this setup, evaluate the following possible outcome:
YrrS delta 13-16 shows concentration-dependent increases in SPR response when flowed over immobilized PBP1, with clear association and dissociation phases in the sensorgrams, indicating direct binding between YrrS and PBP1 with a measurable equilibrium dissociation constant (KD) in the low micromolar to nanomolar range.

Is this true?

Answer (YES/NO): YES